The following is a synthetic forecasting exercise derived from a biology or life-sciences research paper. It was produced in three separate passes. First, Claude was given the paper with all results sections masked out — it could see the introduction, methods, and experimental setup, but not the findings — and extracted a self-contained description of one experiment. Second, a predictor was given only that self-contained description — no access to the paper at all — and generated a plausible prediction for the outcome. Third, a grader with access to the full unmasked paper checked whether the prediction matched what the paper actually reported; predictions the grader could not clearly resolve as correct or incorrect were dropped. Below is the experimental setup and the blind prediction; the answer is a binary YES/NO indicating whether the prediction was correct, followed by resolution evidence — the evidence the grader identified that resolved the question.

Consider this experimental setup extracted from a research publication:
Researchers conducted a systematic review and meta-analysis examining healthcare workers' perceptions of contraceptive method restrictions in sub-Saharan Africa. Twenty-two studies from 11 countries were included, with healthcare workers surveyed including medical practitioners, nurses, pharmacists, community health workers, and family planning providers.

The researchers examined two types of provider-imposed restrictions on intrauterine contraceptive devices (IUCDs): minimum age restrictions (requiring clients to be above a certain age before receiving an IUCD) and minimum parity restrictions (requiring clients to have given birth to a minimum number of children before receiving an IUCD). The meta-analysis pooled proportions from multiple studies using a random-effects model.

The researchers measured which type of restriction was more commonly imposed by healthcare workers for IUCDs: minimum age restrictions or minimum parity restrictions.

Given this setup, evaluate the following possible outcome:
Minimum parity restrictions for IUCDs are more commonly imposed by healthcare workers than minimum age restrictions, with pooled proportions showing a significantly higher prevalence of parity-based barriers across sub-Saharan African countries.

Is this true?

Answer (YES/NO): NO